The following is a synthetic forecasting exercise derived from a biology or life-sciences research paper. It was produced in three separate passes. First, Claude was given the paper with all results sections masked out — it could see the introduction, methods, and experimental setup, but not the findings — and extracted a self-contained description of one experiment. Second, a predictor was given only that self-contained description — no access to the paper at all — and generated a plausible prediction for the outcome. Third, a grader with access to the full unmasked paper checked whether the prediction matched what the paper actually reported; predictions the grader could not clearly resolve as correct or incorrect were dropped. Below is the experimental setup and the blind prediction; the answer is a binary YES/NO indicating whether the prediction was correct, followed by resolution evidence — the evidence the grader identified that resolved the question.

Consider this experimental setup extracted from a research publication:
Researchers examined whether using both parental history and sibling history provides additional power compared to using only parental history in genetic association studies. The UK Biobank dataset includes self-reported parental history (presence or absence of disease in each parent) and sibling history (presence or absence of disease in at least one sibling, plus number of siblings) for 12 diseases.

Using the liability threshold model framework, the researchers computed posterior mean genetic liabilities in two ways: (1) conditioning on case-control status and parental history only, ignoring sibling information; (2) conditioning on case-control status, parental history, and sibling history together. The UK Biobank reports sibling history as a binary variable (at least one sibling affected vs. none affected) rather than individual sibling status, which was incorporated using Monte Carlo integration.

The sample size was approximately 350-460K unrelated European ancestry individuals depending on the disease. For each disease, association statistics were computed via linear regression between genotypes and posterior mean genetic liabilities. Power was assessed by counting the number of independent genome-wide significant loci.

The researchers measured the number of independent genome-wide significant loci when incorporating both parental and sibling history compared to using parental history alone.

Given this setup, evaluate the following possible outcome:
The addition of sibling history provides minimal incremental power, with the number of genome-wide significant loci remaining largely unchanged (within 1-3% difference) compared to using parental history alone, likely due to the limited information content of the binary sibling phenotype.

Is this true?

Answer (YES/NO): NO